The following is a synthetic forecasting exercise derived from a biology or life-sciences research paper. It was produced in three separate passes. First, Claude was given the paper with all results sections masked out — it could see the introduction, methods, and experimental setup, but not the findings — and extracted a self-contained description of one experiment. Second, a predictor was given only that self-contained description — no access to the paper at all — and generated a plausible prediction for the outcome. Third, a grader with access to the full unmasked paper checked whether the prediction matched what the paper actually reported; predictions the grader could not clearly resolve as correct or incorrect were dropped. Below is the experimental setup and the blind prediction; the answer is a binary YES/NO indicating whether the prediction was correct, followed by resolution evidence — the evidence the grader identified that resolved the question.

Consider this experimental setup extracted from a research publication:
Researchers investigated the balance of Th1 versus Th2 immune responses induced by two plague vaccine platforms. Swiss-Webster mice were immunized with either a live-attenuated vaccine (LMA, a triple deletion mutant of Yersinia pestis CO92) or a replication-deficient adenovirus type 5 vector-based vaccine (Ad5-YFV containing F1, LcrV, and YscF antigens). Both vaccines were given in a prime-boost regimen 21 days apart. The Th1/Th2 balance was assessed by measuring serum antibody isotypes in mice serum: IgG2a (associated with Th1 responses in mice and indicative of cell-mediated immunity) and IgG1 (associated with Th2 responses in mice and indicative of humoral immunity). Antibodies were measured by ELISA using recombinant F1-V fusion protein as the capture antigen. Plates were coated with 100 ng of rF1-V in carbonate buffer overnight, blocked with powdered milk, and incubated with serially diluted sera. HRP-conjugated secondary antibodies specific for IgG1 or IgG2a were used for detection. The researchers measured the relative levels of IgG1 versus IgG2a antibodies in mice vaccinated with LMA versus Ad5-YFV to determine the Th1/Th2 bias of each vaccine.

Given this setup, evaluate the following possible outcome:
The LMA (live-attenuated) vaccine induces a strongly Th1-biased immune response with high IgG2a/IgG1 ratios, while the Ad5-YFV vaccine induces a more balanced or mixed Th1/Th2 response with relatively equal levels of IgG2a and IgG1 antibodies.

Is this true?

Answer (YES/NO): NO